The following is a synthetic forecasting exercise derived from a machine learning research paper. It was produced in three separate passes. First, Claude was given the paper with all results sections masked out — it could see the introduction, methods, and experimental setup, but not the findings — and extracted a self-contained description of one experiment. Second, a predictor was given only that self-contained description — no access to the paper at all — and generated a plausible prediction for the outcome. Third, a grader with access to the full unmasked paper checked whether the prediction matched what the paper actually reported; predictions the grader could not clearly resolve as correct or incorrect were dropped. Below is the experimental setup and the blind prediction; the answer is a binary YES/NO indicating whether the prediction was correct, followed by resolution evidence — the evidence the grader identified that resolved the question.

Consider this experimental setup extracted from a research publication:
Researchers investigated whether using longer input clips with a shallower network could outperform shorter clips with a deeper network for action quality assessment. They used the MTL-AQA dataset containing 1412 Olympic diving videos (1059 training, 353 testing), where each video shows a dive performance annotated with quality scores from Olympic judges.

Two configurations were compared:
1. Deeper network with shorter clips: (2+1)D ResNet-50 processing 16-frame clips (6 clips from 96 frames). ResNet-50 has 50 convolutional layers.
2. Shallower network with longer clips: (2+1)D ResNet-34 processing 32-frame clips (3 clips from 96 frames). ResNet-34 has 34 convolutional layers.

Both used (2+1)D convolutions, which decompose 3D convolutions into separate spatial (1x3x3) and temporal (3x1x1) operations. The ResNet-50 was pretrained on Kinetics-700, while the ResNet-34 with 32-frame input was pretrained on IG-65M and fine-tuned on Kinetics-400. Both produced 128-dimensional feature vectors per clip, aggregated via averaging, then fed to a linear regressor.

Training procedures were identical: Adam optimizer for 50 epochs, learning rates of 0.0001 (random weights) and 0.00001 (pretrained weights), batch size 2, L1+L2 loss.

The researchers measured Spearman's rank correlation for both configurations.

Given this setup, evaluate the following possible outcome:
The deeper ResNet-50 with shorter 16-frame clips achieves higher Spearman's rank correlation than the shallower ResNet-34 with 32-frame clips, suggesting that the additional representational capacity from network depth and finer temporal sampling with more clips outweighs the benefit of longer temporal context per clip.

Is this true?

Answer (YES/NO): NO